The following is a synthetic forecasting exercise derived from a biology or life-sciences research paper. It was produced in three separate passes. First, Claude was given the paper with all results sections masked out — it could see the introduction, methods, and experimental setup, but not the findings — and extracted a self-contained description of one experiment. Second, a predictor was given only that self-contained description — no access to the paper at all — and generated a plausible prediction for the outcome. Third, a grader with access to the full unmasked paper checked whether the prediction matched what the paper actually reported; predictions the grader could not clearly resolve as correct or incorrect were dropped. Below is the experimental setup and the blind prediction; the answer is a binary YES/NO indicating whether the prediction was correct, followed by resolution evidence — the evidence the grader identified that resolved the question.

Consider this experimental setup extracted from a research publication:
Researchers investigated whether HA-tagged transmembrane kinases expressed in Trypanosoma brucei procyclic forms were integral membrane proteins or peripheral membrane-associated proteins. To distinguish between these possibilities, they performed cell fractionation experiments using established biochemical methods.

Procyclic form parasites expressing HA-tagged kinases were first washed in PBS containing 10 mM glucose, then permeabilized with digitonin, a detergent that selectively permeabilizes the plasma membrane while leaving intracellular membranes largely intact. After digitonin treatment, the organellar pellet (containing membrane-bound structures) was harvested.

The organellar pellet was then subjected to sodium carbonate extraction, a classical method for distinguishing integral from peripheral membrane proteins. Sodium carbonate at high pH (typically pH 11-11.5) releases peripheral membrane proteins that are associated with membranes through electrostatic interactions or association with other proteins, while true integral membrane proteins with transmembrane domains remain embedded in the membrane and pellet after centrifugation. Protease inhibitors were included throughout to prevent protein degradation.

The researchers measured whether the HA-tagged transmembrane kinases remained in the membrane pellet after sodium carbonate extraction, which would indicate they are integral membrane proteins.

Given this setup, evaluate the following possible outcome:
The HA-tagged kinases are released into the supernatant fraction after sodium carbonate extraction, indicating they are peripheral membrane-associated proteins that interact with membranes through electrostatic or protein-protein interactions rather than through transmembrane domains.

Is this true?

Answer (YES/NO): NO